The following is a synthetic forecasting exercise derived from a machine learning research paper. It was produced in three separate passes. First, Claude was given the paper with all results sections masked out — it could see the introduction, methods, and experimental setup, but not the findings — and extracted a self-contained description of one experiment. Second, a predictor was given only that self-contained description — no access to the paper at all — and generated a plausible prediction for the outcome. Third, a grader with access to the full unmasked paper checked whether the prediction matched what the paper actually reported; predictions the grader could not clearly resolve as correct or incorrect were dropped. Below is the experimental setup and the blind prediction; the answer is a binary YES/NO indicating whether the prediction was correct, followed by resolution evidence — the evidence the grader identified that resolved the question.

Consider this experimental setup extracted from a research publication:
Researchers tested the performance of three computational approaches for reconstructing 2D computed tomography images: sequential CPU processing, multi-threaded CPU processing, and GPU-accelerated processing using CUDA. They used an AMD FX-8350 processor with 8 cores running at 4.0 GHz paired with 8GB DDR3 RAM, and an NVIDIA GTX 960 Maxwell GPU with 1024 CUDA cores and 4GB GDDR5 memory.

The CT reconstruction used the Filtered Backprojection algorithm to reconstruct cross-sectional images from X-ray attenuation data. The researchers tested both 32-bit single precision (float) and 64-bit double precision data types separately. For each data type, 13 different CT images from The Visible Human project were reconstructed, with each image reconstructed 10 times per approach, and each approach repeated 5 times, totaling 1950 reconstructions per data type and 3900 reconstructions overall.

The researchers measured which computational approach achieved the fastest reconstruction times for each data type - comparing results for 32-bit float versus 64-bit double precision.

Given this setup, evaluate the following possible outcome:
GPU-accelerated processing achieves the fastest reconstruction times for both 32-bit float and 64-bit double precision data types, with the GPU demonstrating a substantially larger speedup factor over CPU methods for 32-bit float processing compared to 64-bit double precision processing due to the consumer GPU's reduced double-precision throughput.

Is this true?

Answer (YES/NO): NO